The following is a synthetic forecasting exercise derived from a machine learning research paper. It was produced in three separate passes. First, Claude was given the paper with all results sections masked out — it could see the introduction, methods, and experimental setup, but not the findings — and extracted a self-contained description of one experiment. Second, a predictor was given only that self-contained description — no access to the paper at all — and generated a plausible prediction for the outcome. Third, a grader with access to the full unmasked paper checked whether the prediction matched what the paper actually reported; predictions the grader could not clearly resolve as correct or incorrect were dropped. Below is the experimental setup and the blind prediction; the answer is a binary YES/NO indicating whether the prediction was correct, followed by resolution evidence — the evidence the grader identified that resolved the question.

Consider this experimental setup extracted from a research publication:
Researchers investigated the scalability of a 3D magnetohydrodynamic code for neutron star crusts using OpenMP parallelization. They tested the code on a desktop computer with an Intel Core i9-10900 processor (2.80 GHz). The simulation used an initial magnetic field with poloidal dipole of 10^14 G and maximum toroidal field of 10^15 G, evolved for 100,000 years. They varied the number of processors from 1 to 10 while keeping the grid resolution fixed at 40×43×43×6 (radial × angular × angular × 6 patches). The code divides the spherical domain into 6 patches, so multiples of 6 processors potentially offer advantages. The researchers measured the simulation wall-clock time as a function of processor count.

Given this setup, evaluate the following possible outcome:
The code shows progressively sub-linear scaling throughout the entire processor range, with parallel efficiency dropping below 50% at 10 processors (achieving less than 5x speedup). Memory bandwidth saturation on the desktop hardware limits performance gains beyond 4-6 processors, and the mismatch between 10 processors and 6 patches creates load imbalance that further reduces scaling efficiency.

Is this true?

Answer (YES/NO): NO